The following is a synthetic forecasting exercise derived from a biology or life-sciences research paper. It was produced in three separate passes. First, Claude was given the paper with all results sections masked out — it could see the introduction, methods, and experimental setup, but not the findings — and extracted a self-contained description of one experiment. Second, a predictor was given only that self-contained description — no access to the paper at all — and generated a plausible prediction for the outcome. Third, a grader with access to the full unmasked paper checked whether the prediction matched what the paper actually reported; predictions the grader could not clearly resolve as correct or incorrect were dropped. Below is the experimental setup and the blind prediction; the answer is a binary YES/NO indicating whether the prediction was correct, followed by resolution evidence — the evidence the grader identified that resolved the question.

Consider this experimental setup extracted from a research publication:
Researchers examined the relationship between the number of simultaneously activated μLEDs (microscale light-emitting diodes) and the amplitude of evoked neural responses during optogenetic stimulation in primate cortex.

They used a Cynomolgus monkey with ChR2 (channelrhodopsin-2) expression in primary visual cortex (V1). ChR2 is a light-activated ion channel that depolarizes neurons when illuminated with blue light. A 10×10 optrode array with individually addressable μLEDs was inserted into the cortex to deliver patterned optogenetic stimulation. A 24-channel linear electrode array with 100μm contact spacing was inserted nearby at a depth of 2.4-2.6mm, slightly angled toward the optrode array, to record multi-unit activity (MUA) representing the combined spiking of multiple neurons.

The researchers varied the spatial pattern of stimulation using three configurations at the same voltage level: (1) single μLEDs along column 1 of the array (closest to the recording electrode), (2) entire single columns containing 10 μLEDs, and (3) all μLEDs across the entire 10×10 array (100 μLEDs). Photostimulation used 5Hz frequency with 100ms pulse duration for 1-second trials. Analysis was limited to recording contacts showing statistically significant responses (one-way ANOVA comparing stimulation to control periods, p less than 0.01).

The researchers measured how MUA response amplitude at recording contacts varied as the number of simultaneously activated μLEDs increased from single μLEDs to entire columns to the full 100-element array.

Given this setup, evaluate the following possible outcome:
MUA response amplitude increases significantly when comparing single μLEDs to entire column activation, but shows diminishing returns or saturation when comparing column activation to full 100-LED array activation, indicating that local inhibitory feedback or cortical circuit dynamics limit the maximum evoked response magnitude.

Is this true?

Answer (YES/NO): NO